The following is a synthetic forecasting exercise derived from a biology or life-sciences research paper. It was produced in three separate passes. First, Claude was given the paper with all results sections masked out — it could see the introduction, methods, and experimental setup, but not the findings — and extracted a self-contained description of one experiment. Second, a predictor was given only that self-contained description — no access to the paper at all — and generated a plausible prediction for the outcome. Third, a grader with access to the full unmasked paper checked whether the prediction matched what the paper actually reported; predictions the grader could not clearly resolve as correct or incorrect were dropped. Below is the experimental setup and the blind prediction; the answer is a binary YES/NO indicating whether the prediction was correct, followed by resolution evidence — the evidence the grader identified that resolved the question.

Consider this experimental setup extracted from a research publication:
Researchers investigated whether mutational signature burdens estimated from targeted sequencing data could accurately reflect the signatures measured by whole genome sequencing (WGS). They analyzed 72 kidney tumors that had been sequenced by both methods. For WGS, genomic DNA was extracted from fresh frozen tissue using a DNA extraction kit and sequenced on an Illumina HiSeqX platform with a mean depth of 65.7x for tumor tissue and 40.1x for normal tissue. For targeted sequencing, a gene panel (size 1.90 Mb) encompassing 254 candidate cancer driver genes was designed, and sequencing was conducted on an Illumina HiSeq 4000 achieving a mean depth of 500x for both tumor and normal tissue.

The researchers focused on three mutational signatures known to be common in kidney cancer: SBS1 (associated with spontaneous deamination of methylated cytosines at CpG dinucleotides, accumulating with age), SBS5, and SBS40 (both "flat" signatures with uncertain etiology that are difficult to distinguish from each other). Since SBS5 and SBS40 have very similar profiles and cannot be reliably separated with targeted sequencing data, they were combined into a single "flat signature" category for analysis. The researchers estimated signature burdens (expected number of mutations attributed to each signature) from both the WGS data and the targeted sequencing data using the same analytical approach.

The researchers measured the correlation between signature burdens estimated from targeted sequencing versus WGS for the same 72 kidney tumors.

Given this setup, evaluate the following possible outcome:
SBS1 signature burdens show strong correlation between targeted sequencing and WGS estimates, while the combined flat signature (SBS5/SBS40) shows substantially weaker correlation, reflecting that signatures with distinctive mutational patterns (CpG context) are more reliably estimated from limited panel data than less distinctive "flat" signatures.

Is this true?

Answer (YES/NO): NO